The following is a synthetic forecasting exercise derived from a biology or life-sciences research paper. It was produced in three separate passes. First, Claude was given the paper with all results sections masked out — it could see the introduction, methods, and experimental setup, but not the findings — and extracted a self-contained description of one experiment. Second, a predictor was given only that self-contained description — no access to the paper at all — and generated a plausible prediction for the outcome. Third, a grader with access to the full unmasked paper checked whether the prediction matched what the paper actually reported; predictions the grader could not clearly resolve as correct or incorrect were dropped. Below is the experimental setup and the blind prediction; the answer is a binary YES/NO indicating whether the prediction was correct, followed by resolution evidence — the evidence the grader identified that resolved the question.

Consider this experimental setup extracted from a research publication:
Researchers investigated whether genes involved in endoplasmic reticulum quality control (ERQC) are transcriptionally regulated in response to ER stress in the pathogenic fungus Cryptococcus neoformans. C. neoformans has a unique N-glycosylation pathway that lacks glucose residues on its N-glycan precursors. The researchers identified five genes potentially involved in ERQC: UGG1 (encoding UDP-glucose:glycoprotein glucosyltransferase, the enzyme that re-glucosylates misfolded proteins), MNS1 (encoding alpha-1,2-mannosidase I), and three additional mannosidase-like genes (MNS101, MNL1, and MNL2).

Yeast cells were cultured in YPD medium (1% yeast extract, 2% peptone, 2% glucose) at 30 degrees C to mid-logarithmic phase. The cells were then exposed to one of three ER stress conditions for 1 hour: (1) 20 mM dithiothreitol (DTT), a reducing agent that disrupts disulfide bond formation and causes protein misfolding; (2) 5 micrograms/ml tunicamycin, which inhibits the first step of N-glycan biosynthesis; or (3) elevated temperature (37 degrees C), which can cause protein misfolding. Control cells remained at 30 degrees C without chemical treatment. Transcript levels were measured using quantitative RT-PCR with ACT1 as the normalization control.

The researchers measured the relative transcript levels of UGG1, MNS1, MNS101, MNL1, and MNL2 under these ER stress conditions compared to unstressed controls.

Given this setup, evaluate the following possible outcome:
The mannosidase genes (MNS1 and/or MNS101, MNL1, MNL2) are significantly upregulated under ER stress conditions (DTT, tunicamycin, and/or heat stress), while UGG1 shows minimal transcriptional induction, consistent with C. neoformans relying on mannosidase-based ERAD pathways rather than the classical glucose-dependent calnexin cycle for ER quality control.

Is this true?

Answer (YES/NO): NO